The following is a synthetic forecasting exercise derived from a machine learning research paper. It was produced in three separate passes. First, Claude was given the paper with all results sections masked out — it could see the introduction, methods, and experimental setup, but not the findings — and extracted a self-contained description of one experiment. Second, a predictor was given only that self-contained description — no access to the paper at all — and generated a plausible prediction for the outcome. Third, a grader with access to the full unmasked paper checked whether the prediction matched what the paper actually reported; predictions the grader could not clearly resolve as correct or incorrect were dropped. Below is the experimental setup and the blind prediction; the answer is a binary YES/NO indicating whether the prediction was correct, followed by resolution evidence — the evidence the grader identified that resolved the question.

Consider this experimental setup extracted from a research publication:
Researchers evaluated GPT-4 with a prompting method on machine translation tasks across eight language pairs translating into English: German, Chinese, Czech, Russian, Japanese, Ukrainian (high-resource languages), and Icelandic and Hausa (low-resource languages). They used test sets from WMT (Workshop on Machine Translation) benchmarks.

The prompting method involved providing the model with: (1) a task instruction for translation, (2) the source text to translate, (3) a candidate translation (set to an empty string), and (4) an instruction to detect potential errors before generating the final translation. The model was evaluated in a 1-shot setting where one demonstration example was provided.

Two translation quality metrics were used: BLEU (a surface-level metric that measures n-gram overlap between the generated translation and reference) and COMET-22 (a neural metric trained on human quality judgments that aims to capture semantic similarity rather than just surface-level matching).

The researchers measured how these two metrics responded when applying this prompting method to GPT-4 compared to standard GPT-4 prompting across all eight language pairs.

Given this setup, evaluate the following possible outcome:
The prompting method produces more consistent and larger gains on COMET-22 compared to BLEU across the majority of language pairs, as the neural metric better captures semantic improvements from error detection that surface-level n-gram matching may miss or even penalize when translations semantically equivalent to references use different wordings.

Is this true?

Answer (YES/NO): NO